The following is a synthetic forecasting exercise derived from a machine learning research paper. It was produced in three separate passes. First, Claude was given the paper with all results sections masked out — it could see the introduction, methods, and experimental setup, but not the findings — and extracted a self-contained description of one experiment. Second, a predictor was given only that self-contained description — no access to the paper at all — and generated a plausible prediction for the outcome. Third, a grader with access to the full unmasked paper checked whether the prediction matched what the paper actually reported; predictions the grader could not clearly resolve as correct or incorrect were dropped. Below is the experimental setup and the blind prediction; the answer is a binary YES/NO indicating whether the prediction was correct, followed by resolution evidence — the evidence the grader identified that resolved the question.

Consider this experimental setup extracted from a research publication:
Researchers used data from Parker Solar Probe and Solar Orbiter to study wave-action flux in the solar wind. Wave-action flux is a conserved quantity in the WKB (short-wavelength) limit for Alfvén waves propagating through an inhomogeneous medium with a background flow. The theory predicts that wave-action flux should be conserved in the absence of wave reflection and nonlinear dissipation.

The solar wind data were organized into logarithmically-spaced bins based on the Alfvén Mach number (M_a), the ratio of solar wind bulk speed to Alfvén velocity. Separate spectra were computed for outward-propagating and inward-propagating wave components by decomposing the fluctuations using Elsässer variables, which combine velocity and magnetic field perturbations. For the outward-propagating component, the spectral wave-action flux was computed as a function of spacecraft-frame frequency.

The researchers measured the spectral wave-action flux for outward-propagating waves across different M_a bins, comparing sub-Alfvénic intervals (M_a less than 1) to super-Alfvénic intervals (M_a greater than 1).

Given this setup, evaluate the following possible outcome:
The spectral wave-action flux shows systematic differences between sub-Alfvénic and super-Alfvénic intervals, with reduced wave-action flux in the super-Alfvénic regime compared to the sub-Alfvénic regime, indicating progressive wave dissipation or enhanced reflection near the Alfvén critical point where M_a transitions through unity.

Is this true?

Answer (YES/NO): YES